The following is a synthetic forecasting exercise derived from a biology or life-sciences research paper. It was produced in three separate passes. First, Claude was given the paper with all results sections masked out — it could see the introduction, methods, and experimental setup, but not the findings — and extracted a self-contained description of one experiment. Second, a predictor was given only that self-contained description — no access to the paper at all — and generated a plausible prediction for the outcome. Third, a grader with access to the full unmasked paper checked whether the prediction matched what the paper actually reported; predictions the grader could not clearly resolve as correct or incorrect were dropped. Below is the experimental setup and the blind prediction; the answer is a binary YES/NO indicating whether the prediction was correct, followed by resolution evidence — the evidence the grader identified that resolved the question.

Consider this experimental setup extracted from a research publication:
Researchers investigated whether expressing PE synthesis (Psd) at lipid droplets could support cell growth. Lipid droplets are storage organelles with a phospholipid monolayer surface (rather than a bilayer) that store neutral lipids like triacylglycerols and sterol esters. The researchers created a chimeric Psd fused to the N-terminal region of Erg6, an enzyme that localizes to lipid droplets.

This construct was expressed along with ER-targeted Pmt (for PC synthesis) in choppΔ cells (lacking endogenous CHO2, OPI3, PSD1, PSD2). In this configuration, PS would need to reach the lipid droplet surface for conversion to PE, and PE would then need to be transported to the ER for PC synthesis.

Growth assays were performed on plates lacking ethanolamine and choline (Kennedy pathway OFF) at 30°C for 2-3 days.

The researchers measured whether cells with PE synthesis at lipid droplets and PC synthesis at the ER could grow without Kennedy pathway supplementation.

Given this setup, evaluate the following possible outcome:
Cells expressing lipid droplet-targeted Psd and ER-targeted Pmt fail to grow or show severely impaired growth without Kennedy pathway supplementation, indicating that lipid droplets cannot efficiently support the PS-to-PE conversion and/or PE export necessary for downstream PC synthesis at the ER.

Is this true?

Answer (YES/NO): NO